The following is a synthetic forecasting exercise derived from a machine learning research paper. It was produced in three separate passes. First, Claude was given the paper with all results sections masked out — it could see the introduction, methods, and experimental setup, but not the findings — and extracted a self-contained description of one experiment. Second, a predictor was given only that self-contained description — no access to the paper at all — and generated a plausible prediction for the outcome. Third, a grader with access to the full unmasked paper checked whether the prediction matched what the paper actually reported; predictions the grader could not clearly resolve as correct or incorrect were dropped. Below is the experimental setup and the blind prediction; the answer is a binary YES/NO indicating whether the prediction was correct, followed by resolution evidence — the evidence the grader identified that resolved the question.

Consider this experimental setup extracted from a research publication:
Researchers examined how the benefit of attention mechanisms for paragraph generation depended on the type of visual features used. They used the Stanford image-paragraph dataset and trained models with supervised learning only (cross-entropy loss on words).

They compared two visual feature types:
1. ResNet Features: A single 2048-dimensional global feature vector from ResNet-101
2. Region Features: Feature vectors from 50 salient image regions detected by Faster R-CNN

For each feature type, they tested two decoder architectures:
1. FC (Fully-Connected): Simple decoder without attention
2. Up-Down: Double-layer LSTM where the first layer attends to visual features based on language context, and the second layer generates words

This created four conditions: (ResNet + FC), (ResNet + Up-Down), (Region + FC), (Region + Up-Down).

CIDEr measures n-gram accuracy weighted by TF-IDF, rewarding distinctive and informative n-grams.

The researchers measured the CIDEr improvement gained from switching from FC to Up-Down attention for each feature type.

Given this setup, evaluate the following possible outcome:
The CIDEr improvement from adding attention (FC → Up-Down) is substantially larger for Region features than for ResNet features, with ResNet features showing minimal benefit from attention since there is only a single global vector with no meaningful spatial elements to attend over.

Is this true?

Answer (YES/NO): YES